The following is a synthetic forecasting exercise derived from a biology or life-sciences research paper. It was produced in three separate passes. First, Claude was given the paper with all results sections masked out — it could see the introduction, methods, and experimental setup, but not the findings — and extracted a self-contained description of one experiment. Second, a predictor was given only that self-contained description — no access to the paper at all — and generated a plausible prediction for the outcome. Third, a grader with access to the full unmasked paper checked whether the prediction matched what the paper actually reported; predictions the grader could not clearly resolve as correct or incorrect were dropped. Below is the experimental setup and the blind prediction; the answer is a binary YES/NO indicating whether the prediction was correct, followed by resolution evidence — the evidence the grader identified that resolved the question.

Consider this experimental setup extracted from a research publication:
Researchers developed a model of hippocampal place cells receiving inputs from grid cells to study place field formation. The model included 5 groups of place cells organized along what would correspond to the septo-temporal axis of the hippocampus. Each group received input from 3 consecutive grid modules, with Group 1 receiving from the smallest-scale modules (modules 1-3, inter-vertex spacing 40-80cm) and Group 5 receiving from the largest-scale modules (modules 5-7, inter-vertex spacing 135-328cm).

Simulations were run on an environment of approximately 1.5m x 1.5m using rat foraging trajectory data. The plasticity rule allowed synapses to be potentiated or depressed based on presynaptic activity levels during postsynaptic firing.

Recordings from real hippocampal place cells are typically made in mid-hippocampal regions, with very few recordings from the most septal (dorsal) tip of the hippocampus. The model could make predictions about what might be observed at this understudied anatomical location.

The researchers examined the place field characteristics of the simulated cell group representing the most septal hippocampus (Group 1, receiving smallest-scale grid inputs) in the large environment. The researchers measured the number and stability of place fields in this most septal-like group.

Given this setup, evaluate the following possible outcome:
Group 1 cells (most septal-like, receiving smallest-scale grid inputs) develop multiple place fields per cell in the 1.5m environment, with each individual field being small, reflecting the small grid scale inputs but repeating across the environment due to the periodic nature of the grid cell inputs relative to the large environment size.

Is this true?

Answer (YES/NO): YES